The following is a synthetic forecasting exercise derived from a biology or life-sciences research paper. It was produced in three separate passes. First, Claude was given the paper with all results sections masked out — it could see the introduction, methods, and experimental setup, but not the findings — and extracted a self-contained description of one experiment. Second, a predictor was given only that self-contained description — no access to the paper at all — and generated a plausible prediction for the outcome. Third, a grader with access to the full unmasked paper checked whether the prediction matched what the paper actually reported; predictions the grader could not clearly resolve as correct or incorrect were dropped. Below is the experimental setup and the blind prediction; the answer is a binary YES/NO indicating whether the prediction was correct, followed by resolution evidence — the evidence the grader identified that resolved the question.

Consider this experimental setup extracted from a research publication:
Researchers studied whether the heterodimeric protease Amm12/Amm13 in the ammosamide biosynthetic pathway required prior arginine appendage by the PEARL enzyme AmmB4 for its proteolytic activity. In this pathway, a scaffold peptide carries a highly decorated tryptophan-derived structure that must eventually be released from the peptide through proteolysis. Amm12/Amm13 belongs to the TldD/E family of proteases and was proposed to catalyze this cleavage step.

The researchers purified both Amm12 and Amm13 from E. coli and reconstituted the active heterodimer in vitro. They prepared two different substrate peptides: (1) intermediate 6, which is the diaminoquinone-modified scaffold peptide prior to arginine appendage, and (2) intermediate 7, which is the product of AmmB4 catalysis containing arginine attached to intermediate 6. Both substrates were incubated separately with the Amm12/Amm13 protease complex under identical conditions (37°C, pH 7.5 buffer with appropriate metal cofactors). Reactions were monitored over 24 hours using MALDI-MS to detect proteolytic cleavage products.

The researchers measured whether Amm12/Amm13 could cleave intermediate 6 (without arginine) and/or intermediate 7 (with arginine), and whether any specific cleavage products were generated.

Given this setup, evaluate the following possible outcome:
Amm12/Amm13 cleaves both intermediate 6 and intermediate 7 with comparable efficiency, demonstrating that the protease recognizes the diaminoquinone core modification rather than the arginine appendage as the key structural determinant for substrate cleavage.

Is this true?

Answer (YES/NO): NO